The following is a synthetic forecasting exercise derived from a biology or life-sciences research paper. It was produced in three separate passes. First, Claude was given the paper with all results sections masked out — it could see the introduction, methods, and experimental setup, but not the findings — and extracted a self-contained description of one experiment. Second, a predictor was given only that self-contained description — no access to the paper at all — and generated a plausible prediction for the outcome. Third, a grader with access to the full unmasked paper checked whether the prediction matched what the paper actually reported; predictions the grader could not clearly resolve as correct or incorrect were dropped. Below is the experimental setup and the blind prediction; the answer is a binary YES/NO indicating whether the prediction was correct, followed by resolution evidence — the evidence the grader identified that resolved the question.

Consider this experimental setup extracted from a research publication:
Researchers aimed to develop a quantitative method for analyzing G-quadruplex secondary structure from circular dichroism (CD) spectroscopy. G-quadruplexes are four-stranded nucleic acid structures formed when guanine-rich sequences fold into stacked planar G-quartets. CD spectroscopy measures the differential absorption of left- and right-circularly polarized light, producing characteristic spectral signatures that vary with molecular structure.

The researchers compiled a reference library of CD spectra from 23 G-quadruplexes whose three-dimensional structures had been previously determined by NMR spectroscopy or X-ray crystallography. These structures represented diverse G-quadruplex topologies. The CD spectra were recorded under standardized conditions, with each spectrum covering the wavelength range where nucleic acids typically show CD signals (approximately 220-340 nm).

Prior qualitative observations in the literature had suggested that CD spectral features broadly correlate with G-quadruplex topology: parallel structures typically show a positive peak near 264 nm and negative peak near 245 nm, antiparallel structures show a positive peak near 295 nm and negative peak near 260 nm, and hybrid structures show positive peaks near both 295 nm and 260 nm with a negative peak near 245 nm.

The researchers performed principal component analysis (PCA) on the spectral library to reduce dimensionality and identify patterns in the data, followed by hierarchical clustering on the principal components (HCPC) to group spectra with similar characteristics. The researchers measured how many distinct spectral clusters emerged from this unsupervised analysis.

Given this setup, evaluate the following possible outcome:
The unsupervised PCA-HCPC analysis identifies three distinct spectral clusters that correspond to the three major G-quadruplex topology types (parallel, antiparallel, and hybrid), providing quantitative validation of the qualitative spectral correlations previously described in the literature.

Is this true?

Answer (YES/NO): YES